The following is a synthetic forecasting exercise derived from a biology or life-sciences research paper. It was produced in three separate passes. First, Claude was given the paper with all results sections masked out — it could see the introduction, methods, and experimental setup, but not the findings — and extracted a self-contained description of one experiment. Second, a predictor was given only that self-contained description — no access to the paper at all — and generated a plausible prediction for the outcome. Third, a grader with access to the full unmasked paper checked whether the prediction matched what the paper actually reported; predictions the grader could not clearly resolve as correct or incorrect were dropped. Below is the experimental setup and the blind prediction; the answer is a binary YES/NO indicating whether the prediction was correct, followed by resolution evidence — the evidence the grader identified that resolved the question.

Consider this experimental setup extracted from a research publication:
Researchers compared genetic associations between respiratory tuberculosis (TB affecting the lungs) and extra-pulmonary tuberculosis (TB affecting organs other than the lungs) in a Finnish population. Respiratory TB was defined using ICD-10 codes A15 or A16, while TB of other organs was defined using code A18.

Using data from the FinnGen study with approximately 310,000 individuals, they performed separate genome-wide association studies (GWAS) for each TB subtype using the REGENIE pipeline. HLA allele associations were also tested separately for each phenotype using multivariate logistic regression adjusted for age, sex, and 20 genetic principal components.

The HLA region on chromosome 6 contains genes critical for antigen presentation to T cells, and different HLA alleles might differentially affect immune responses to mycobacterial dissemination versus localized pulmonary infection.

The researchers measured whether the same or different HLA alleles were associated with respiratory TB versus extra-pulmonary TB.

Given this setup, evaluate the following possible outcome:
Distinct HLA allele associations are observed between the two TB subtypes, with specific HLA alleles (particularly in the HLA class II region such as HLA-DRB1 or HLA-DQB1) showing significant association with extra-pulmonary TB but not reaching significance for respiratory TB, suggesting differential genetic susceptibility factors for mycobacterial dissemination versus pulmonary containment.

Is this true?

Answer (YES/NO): NO